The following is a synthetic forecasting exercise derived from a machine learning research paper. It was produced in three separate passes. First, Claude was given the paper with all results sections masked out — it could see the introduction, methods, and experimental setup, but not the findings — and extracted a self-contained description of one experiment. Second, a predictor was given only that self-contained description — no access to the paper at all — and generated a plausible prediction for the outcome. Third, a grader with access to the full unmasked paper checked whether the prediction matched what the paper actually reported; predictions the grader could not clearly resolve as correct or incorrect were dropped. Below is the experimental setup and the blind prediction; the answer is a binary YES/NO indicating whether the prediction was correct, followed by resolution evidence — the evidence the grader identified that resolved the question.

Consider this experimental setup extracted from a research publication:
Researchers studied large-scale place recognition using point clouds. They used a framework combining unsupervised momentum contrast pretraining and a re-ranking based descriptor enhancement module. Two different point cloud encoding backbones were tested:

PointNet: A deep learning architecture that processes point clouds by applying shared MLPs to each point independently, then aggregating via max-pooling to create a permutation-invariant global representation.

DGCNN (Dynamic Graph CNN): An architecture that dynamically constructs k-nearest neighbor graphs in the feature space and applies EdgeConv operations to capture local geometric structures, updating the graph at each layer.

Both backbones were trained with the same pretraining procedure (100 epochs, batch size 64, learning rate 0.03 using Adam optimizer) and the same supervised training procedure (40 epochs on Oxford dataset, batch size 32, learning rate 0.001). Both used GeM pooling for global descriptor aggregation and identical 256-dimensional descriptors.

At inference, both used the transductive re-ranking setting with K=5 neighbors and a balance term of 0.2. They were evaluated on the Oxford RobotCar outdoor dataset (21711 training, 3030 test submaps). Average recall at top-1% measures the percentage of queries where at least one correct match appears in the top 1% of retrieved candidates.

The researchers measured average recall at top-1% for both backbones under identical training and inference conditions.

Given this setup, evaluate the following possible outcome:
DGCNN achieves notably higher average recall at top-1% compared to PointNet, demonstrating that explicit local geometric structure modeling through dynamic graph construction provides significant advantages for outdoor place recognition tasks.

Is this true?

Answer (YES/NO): YES